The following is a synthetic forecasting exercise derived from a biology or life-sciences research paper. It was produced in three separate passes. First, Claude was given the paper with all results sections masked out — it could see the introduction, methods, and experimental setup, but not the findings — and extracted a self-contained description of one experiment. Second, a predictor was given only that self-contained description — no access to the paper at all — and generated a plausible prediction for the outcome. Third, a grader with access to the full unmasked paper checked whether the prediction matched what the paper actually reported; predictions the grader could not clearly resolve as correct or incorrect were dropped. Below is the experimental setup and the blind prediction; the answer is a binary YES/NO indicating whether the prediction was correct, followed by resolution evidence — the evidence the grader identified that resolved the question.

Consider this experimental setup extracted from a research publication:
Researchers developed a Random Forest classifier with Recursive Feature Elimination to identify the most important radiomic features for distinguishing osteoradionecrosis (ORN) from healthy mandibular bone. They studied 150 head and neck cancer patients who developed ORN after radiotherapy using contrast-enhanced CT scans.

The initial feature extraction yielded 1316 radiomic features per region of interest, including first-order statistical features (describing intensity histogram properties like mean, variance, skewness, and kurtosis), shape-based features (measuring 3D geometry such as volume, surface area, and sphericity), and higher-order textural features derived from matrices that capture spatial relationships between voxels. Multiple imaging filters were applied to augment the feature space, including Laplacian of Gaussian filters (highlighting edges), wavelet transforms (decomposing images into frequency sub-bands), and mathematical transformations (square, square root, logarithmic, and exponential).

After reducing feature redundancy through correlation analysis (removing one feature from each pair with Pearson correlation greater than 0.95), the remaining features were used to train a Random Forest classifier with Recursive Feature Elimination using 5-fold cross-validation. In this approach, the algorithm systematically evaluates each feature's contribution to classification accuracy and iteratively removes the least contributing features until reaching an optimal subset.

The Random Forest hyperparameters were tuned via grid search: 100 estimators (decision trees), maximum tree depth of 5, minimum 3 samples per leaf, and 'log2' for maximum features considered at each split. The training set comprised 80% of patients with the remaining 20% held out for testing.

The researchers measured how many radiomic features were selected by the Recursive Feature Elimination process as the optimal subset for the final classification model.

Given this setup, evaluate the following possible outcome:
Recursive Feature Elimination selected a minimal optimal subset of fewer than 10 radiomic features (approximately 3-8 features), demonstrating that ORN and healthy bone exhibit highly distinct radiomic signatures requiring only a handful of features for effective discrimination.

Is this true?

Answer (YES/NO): NO